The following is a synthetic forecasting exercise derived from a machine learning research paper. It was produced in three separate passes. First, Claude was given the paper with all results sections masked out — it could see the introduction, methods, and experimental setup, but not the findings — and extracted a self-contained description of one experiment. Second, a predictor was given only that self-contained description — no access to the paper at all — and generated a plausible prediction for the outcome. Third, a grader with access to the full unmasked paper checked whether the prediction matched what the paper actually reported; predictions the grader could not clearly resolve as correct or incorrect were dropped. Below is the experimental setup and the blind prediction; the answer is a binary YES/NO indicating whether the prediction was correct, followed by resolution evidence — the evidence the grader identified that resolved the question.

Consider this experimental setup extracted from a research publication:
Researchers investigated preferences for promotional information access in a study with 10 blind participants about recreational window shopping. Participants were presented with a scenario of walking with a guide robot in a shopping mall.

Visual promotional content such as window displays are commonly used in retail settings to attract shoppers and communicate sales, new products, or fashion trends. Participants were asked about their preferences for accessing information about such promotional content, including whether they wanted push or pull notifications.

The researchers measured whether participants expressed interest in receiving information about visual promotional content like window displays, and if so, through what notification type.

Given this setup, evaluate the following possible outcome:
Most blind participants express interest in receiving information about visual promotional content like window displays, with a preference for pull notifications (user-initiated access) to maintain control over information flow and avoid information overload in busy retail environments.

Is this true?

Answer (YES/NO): NO